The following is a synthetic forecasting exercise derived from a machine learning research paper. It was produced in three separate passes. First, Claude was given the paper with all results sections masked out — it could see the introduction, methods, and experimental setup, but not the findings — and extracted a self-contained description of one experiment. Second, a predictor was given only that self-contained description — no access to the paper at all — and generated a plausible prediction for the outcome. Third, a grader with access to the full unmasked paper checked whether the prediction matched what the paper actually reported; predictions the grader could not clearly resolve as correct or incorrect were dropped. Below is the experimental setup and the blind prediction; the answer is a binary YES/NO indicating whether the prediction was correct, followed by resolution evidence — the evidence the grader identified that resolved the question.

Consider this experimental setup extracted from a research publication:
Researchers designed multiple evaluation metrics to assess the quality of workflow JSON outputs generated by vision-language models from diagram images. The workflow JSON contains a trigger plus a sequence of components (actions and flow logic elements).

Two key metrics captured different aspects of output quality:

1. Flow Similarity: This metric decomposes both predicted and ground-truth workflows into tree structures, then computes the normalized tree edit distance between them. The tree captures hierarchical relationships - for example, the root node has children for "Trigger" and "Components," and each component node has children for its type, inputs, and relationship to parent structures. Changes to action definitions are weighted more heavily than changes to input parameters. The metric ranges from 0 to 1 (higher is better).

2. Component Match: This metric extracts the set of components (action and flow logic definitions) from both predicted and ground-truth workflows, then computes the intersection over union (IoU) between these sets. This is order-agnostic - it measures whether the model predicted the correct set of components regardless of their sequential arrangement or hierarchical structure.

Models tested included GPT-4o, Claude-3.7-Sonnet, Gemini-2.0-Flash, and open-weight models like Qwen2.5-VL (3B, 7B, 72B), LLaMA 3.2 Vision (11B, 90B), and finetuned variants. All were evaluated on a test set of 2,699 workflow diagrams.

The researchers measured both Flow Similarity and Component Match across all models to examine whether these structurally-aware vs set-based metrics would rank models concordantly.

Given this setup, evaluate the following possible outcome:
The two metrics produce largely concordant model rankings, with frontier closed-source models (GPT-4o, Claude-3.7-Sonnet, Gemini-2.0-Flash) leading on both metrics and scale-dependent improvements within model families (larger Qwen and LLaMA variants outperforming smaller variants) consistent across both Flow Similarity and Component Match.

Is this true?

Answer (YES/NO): YES